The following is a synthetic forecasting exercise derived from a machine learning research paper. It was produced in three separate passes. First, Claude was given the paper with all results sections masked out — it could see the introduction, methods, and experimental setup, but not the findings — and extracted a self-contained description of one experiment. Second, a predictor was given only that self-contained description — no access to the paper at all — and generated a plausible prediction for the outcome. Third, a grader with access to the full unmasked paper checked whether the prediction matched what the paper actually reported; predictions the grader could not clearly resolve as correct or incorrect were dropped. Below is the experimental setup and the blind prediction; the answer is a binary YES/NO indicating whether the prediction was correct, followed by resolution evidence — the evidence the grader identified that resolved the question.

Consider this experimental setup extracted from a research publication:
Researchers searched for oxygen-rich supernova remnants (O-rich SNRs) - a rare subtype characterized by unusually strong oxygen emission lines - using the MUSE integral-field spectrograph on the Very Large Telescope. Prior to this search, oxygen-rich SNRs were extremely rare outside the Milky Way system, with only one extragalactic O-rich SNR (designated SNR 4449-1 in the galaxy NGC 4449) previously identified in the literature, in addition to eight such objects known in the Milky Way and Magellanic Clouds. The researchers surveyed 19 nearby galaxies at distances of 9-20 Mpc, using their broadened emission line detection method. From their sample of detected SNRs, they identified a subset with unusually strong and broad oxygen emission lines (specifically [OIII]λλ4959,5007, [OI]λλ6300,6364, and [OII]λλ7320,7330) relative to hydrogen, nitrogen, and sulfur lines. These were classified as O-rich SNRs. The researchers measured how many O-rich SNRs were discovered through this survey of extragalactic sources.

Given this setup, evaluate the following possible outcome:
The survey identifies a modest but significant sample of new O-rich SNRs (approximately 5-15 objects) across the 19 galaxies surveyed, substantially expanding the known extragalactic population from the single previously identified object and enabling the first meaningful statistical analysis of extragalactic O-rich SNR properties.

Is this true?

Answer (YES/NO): YES